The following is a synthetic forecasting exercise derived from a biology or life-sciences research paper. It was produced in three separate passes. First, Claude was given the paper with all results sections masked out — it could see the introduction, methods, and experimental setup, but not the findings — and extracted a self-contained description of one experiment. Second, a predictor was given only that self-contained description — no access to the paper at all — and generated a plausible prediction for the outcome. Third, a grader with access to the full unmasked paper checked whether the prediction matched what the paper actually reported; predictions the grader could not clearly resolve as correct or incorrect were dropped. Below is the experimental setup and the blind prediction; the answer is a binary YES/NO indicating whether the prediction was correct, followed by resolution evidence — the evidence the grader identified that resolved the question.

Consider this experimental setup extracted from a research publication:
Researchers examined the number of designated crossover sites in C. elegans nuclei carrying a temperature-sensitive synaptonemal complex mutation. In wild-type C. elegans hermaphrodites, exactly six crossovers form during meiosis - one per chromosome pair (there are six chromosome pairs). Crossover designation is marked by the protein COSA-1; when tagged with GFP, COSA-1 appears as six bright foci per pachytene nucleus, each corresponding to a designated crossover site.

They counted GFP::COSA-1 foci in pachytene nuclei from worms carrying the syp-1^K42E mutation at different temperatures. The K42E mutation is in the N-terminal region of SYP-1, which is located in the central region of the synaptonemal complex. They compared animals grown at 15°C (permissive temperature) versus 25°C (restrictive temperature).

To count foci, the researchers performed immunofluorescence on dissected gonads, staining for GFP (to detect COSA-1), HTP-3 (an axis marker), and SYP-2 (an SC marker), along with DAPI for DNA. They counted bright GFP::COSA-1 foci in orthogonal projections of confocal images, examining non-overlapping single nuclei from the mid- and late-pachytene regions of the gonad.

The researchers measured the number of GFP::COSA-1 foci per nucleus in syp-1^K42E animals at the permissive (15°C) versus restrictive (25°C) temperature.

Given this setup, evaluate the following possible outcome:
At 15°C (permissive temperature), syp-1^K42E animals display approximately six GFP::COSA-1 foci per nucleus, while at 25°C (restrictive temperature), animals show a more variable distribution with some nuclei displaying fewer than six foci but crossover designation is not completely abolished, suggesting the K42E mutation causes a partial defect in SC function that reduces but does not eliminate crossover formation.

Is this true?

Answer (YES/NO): NO